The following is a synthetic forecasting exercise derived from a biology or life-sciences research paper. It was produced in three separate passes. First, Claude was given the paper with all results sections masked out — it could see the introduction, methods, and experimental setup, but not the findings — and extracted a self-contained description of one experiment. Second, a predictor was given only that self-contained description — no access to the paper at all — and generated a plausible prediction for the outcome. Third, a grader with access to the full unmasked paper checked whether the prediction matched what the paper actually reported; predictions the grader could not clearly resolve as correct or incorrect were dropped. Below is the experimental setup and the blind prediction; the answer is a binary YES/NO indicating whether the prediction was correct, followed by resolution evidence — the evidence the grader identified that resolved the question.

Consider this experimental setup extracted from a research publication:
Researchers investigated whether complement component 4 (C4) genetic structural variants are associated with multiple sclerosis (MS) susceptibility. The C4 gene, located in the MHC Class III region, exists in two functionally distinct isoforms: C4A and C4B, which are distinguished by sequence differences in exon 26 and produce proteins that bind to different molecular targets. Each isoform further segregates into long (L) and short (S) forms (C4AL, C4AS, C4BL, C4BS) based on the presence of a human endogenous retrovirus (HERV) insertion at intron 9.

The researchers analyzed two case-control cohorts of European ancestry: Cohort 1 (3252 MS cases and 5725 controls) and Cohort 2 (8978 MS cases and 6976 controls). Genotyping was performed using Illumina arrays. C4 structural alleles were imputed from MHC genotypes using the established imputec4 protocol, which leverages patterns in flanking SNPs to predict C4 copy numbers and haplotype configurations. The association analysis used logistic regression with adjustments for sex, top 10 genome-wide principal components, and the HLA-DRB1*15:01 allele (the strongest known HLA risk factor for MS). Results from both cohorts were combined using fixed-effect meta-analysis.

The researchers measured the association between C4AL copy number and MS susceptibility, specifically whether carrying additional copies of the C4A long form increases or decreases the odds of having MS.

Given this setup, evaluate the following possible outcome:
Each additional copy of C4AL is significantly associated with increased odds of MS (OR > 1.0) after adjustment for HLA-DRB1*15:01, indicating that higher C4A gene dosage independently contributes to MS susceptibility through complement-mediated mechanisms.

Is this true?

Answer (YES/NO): NO